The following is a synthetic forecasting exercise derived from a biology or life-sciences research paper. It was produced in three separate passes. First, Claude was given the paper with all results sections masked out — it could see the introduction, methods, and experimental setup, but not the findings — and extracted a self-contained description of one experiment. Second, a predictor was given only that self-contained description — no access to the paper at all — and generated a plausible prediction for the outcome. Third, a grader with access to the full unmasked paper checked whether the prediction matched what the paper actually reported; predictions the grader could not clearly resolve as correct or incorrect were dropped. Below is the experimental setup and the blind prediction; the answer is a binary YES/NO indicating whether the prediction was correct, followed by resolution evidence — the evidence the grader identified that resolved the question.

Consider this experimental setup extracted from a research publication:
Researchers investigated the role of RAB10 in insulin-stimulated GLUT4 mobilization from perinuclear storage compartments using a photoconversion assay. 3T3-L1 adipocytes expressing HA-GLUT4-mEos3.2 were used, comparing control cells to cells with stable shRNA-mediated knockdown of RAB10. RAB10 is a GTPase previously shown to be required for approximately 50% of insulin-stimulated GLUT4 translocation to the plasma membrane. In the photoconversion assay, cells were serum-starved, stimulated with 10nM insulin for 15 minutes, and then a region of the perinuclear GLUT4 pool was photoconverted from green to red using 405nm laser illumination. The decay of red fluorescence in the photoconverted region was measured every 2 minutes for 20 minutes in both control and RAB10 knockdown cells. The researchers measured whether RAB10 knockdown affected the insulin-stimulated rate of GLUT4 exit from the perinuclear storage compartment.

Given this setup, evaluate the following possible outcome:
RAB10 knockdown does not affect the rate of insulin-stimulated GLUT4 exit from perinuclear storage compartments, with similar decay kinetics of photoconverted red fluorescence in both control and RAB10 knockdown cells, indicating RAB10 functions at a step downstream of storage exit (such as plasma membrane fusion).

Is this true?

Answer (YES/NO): NO